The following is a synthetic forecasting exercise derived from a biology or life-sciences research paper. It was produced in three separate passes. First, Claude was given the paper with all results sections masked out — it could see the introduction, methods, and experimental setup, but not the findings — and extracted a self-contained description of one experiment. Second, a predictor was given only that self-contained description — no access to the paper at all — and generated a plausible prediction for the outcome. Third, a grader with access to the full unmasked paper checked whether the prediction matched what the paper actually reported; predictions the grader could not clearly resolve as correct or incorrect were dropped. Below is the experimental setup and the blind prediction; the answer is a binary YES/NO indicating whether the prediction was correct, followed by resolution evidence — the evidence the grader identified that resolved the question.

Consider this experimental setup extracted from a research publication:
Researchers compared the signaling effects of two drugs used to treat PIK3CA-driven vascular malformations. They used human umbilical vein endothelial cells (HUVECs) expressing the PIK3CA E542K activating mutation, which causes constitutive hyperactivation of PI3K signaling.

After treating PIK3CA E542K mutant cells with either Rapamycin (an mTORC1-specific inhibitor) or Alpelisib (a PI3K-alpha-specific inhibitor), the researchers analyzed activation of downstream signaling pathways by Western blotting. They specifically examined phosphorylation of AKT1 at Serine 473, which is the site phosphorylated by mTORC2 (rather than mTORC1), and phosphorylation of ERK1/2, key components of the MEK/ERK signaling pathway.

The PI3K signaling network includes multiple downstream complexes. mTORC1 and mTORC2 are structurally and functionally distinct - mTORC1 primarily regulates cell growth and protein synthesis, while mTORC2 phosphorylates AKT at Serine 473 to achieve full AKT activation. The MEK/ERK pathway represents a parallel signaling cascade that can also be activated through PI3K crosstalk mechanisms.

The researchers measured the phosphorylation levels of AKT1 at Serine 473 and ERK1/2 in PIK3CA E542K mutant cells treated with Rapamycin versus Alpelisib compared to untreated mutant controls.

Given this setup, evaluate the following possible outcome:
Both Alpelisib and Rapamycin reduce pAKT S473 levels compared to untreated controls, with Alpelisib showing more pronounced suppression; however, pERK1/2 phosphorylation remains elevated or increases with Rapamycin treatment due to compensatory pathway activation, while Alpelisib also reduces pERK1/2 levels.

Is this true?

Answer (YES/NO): NO